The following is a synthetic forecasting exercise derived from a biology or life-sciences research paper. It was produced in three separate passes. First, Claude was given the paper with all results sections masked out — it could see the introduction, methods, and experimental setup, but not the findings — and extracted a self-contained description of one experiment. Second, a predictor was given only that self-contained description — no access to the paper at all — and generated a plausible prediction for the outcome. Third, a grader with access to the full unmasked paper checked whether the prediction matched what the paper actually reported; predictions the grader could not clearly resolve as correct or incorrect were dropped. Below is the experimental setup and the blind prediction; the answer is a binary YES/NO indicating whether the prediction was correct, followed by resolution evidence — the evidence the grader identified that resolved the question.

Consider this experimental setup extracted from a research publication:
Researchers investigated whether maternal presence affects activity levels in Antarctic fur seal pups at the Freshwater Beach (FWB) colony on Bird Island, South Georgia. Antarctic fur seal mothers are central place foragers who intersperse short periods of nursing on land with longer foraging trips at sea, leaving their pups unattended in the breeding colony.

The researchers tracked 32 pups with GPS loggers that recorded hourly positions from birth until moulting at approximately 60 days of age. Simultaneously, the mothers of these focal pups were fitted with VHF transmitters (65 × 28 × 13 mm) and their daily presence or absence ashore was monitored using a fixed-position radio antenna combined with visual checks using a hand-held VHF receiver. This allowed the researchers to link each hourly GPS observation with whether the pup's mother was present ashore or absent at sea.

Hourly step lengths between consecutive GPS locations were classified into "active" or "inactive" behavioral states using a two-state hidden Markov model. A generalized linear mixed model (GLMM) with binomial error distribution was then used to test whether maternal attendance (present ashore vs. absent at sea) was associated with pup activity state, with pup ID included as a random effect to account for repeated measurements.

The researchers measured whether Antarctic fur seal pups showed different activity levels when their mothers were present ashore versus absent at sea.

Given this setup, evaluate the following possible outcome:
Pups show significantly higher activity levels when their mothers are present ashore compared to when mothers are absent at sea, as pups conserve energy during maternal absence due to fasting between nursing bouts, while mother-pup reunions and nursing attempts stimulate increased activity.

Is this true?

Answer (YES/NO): NO